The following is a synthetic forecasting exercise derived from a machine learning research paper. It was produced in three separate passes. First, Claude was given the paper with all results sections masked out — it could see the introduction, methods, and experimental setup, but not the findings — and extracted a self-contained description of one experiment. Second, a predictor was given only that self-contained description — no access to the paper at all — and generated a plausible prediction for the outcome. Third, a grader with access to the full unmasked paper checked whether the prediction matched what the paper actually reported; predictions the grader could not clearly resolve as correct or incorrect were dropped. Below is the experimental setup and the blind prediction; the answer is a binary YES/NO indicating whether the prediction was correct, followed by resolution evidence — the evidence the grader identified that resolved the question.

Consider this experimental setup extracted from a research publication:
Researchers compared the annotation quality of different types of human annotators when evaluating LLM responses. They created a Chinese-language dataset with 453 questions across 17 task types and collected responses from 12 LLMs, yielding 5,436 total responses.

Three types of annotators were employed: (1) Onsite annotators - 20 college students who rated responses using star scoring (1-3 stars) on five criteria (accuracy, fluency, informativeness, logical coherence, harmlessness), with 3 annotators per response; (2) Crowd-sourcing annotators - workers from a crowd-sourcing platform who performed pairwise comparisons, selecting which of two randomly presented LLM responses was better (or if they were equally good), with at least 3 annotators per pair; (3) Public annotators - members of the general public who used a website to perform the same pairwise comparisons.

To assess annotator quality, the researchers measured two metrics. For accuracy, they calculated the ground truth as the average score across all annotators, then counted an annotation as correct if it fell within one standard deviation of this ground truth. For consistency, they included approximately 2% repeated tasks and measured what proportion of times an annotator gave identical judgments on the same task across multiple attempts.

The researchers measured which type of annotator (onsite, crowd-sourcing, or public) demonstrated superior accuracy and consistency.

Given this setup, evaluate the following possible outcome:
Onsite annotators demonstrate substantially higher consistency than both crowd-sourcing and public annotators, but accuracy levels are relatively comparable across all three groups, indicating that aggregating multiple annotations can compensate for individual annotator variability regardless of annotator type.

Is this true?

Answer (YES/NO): NO